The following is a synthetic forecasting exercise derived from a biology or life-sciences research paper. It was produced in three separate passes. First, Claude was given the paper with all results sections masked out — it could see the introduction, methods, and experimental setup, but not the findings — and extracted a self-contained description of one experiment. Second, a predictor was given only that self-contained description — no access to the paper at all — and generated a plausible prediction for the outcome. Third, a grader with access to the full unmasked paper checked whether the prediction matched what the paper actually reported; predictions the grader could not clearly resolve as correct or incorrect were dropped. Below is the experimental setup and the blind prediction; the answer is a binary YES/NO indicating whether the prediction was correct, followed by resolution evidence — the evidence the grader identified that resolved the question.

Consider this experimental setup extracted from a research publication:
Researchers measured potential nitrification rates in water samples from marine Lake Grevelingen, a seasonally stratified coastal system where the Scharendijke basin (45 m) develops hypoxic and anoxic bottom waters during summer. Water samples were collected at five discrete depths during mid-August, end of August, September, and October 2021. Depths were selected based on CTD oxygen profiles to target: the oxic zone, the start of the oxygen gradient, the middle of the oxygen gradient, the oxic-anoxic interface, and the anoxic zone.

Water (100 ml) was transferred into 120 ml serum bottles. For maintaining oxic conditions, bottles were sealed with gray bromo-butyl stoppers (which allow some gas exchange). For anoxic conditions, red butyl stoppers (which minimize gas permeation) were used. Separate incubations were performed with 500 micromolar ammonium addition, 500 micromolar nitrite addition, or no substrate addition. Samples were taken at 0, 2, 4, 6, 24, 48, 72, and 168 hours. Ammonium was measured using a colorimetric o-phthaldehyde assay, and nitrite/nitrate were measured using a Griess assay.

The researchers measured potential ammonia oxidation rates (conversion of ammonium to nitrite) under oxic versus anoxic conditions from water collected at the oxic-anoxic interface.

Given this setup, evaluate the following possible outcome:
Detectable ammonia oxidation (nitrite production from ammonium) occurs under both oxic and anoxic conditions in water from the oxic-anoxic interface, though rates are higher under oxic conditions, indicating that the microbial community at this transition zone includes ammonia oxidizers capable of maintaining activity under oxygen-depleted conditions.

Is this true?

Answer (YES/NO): NO